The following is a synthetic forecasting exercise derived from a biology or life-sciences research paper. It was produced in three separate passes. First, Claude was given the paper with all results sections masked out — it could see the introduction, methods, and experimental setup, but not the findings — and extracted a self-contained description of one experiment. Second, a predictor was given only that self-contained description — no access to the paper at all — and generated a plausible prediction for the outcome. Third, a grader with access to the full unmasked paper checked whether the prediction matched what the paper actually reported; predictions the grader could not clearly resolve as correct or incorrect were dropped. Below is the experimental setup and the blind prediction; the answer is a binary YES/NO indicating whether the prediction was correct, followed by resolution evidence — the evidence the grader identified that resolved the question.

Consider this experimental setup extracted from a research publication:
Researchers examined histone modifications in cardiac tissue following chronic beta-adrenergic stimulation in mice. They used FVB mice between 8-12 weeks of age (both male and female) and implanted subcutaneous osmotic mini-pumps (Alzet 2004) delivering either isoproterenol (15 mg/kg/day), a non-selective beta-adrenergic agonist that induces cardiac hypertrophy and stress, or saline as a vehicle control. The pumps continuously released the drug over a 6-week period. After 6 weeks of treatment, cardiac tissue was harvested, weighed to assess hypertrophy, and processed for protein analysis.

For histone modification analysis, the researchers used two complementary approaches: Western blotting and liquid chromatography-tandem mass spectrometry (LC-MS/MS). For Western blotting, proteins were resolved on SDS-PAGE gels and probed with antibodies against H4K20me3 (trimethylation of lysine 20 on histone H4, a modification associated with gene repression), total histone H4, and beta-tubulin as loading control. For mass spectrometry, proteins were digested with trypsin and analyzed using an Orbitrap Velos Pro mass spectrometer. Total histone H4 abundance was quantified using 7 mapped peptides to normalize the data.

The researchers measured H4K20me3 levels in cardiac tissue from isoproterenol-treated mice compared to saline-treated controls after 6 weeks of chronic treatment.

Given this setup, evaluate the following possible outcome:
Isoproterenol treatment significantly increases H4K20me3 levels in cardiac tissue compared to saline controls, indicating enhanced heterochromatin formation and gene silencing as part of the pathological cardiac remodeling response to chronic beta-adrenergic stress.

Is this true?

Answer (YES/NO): NO